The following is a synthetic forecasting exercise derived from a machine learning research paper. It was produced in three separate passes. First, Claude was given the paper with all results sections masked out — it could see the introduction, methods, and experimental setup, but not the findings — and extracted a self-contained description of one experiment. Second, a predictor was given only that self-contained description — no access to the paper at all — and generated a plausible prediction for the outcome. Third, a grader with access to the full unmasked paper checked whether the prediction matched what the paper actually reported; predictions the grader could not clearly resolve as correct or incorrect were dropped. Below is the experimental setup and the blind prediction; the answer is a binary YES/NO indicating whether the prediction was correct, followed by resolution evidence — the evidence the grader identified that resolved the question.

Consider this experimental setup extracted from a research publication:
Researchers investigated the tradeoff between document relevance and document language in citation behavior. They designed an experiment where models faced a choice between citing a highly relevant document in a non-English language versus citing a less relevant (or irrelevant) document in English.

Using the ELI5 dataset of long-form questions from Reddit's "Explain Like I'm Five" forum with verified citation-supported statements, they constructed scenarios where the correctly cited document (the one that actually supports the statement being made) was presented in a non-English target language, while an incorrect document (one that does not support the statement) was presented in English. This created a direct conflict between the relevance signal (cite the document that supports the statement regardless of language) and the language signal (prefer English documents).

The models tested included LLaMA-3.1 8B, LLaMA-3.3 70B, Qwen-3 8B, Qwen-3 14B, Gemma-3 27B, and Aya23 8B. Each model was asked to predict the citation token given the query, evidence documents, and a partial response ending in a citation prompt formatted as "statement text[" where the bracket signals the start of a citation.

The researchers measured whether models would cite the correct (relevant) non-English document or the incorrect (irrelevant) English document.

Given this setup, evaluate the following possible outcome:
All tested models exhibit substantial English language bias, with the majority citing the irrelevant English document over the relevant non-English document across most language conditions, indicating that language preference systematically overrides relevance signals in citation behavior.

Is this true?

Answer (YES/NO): NO